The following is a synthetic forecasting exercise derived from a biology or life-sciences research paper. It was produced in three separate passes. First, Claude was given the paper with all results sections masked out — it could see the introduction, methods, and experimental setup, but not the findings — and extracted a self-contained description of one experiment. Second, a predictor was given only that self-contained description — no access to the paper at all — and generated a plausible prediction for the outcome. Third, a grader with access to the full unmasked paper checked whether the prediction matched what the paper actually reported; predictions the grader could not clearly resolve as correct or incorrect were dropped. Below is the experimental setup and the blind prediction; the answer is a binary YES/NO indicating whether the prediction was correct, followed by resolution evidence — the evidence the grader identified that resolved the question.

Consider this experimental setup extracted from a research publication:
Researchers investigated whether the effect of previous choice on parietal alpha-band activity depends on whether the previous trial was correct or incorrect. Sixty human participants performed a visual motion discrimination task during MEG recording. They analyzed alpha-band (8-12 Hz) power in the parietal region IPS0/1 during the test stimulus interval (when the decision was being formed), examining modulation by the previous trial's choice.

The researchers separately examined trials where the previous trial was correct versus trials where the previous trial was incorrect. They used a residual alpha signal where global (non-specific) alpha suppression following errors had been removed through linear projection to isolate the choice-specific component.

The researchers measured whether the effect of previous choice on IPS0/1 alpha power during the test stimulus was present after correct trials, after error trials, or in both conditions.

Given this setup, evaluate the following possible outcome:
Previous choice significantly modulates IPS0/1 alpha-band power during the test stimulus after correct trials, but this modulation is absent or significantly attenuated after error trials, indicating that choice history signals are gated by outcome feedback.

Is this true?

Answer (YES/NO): NO